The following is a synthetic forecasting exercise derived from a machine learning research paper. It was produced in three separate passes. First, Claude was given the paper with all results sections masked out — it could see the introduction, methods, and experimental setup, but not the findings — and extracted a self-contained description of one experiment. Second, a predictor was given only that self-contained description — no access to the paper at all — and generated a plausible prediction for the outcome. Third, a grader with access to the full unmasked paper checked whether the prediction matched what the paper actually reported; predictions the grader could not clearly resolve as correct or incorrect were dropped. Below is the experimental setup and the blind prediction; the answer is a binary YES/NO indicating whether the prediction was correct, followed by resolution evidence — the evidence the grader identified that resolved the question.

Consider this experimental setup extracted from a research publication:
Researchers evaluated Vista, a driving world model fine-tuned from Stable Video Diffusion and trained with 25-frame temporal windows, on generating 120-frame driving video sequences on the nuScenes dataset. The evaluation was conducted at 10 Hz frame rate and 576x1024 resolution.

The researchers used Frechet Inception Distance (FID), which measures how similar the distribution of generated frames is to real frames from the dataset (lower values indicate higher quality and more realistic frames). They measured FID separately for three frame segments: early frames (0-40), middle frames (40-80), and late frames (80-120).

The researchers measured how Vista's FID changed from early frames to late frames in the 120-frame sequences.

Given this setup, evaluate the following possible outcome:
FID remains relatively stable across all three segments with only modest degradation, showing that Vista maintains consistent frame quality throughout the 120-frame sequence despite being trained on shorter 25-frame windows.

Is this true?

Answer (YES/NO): NO